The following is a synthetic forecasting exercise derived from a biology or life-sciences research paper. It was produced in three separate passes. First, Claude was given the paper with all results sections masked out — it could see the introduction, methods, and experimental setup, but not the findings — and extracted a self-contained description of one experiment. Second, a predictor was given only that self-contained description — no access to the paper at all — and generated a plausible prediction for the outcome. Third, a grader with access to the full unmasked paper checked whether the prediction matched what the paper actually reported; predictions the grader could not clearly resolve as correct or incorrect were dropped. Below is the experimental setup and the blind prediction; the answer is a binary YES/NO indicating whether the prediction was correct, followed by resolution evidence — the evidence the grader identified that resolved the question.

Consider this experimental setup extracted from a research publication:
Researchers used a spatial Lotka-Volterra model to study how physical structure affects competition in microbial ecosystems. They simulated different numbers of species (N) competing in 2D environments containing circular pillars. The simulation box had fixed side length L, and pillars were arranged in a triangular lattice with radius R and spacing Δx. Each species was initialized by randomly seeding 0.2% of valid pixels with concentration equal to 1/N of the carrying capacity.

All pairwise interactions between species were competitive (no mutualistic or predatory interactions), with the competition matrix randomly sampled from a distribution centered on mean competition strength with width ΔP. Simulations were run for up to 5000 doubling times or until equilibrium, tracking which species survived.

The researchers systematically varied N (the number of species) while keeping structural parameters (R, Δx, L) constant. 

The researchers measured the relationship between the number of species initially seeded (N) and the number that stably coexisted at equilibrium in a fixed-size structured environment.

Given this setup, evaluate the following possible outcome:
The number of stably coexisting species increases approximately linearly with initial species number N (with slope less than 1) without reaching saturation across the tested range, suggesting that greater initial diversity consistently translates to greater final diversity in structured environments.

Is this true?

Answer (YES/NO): NO